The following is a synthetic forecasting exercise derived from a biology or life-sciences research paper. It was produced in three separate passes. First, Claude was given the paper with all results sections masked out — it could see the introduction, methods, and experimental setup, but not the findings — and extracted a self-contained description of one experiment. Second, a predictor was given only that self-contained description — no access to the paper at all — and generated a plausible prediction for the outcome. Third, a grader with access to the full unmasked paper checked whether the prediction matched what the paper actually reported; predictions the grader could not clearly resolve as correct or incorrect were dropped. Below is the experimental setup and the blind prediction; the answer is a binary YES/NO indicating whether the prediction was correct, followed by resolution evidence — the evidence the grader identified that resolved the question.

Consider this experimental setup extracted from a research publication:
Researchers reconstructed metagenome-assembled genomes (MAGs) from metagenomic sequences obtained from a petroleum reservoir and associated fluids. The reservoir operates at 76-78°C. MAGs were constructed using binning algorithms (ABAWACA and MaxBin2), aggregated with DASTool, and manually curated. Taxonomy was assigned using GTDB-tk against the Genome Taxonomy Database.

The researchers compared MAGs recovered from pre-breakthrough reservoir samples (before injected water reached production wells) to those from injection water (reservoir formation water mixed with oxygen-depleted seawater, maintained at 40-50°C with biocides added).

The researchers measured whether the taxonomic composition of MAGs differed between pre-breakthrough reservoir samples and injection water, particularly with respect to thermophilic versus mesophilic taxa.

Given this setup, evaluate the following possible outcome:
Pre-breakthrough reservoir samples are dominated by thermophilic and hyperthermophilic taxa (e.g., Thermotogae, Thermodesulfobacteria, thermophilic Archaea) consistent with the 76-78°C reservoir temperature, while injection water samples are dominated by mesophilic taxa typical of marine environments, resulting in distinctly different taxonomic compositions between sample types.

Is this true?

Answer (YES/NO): NO